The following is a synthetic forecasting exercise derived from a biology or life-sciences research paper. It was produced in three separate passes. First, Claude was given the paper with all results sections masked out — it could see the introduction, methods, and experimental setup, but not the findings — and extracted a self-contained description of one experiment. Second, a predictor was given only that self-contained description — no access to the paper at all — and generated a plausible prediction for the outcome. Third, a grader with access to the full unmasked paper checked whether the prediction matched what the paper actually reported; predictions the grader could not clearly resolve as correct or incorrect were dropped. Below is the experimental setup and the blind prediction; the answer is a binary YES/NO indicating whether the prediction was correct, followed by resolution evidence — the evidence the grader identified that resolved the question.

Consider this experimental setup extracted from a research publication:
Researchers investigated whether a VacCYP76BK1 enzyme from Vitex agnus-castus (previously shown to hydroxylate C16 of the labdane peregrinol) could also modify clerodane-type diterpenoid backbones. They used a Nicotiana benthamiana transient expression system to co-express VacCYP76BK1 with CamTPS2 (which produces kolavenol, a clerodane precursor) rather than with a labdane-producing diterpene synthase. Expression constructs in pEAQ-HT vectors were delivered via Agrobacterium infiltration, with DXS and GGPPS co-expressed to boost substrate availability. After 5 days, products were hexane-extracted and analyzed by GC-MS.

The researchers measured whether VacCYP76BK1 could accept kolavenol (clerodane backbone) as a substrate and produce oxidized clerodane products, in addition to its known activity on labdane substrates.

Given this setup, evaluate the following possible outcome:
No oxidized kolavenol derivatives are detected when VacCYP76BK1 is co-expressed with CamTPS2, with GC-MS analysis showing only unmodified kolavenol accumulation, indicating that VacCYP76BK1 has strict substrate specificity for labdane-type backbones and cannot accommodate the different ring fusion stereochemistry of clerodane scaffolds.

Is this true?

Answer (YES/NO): NO